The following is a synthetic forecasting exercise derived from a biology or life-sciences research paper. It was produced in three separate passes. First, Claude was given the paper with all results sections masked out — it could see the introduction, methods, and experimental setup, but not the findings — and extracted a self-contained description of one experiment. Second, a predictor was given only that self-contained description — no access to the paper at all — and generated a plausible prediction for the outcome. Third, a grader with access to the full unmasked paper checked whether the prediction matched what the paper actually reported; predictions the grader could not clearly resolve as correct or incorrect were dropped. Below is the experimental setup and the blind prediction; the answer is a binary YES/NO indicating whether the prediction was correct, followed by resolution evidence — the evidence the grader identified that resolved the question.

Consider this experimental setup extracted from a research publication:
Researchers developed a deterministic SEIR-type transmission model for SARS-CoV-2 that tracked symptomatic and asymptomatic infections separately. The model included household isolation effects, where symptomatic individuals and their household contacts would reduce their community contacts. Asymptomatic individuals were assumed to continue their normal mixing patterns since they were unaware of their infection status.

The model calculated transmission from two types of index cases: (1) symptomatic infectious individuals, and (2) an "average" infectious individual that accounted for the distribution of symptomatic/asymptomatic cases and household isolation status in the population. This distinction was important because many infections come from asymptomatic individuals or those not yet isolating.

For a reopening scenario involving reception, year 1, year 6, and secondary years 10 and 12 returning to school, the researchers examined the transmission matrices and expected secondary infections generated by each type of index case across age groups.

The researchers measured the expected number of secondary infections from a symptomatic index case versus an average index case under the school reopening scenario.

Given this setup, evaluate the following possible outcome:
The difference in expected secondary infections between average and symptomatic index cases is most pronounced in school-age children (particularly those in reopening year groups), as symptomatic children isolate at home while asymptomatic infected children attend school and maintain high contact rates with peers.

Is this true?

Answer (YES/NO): NO